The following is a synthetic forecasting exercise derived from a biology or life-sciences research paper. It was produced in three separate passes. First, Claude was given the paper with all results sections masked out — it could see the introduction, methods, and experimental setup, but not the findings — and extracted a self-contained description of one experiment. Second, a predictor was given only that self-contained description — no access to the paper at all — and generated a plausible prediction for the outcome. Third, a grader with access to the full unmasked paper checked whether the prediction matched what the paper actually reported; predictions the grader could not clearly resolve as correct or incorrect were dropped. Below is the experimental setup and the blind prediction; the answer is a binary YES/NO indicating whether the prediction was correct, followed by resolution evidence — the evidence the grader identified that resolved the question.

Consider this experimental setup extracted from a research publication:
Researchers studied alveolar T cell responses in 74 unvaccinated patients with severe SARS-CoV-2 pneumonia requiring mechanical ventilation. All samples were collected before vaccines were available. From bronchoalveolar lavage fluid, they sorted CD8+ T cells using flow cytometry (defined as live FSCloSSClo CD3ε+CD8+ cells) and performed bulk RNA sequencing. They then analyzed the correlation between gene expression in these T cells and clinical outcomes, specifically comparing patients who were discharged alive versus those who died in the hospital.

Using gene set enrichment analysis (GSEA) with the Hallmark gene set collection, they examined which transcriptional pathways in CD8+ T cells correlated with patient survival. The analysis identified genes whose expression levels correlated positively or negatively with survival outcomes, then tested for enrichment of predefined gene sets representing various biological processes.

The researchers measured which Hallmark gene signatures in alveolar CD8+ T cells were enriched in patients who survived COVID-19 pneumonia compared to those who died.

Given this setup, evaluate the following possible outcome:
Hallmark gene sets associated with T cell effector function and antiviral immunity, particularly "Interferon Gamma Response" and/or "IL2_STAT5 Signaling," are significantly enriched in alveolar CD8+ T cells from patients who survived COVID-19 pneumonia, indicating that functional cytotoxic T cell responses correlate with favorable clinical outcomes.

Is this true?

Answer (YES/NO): YES